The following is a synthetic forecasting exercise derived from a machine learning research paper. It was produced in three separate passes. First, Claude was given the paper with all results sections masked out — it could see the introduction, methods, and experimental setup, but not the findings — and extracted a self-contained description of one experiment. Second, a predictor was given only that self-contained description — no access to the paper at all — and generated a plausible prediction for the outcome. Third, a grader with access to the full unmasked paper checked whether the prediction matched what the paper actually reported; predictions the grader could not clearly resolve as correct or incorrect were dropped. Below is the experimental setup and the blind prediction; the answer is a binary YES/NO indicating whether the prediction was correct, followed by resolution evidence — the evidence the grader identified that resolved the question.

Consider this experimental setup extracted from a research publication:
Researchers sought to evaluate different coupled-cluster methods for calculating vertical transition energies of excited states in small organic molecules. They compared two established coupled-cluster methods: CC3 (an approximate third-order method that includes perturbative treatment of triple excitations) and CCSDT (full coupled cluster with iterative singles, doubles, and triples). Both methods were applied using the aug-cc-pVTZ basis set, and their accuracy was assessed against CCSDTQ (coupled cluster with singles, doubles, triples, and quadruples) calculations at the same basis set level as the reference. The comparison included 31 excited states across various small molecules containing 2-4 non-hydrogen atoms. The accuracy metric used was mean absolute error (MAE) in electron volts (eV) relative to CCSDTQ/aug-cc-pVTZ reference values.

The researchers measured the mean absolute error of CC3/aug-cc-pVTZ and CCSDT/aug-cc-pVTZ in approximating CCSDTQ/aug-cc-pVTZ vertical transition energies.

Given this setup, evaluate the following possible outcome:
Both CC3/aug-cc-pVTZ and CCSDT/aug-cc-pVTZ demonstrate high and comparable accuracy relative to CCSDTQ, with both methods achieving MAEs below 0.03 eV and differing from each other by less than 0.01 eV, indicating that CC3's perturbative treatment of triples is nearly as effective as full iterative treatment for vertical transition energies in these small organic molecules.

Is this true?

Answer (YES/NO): YES